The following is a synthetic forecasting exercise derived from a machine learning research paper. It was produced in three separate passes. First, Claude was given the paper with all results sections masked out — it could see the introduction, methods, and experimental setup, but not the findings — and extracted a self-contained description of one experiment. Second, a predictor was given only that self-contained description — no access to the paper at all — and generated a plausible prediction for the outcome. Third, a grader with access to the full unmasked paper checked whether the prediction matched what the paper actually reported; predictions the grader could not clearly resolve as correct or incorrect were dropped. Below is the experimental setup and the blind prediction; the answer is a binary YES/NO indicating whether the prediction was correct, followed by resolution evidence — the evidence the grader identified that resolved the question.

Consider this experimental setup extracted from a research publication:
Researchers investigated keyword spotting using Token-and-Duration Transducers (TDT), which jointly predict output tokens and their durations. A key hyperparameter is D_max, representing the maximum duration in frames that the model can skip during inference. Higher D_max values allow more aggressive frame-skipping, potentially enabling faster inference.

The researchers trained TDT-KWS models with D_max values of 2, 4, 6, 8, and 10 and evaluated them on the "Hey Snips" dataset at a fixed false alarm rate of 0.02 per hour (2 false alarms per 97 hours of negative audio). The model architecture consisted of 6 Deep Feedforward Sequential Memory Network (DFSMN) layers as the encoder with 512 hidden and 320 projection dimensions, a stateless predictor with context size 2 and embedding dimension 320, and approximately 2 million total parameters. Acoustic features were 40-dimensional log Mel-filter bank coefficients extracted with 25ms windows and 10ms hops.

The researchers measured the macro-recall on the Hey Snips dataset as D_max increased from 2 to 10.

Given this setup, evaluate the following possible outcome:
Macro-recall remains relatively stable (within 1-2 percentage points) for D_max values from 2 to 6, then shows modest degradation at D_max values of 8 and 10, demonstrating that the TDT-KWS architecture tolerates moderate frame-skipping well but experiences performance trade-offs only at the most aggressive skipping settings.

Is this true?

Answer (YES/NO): NO